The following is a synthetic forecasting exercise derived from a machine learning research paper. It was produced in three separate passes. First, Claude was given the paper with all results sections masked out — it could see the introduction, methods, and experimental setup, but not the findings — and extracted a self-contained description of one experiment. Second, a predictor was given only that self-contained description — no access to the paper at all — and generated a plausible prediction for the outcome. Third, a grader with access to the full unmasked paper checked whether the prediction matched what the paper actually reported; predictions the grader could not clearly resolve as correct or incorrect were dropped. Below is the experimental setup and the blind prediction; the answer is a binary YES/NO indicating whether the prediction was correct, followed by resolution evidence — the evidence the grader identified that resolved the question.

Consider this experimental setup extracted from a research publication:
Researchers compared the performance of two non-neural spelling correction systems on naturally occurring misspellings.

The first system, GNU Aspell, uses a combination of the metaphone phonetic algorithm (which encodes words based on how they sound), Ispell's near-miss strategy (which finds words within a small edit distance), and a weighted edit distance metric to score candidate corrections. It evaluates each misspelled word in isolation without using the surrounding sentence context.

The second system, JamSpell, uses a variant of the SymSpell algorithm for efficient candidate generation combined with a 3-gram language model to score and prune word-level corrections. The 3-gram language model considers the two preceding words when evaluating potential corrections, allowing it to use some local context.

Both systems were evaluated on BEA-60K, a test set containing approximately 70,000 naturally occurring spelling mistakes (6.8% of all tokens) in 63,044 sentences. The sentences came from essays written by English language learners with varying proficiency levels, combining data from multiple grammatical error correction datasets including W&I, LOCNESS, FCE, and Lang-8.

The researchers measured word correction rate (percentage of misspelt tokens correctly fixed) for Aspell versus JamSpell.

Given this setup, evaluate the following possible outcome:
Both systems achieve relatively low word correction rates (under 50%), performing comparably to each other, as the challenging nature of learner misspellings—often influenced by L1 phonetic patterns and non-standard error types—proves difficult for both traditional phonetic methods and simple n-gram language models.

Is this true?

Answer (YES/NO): NO